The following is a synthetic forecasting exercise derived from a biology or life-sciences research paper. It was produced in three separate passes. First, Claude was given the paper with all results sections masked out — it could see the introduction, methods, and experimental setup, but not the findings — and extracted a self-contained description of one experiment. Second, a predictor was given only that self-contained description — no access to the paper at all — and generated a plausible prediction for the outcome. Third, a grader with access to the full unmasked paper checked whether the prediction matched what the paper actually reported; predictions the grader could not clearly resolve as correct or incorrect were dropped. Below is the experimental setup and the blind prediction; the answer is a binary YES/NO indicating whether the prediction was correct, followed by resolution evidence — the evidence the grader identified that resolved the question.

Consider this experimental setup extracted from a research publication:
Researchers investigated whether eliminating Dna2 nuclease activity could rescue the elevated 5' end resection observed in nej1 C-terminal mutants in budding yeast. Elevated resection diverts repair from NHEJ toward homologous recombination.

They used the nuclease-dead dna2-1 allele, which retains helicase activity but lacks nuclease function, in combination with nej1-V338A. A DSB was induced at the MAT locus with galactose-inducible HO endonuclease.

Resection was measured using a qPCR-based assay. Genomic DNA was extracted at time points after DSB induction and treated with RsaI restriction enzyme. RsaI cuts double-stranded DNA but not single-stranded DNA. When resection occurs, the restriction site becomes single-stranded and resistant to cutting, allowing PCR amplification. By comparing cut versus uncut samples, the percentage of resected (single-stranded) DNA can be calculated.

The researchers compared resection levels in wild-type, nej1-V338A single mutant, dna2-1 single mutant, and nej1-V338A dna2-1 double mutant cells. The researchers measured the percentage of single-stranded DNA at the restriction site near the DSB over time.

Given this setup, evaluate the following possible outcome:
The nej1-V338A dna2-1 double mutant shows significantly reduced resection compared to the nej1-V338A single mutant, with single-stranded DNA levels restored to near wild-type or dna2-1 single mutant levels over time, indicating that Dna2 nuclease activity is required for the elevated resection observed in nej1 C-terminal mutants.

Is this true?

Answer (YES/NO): YES